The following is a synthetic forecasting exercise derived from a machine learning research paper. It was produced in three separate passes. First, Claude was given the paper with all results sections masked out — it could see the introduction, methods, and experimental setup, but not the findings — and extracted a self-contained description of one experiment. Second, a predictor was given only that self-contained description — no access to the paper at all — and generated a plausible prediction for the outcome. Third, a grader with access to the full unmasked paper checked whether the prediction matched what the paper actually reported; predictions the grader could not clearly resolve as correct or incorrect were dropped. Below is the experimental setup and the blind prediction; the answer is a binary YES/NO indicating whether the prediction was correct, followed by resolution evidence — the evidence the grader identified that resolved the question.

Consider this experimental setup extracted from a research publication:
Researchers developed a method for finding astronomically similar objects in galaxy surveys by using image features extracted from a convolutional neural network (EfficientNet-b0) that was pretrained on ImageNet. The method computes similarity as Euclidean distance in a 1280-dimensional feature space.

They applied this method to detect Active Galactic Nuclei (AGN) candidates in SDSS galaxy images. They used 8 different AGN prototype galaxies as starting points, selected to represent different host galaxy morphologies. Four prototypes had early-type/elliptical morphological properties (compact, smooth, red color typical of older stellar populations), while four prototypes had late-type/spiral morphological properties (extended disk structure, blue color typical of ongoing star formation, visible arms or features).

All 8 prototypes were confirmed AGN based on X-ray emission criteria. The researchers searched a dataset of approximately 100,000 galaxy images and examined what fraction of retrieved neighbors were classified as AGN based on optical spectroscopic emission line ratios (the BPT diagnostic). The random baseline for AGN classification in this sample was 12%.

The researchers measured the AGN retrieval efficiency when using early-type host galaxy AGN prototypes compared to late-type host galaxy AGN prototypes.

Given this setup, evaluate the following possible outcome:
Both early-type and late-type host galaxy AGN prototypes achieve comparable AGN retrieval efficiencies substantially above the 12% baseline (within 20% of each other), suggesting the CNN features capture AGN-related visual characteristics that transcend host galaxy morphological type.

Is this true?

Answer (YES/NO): NO